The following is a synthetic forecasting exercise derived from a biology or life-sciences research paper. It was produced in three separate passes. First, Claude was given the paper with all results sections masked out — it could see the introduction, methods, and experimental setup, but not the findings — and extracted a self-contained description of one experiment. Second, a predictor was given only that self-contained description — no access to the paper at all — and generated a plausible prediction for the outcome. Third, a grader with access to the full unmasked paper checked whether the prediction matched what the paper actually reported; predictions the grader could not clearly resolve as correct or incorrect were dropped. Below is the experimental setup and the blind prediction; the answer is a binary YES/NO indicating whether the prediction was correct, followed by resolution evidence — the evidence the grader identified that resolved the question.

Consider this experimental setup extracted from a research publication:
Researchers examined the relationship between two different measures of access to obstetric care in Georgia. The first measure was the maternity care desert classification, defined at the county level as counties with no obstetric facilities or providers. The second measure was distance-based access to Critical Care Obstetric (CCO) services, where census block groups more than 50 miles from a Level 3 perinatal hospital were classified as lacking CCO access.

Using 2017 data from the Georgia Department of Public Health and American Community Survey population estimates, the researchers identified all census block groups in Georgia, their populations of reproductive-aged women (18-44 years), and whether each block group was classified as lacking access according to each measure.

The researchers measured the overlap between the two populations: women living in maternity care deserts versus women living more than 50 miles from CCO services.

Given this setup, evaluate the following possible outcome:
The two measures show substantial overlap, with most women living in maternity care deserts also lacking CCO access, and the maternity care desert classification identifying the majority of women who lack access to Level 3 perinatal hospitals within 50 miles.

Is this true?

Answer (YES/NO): NO